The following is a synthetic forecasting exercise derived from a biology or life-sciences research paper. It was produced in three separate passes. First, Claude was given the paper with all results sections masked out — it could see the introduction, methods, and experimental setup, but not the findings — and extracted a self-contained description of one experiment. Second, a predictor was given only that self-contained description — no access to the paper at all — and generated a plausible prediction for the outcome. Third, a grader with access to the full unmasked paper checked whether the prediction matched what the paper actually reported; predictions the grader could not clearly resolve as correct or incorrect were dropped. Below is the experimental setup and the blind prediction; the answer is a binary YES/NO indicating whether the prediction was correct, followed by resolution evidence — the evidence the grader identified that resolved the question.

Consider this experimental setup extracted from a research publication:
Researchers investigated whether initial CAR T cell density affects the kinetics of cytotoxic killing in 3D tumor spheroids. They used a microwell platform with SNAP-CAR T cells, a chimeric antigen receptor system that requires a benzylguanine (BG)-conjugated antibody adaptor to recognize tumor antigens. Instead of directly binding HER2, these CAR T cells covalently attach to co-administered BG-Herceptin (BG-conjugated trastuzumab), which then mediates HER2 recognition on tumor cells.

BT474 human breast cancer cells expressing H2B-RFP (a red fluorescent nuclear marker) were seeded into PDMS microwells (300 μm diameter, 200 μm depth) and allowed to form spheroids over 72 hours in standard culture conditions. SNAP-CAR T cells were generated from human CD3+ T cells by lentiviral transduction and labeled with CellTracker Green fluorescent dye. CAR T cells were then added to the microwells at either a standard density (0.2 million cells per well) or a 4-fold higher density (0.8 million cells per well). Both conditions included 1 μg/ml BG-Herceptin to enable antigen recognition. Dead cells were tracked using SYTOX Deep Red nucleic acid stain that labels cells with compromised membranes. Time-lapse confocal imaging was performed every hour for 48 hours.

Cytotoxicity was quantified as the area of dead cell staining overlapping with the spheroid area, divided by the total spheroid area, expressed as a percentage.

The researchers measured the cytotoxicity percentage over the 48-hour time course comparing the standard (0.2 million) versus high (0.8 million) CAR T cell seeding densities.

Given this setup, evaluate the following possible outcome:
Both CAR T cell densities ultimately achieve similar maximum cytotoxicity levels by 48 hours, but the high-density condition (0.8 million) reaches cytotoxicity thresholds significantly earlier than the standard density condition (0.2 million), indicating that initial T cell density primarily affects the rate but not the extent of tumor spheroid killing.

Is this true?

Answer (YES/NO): NO